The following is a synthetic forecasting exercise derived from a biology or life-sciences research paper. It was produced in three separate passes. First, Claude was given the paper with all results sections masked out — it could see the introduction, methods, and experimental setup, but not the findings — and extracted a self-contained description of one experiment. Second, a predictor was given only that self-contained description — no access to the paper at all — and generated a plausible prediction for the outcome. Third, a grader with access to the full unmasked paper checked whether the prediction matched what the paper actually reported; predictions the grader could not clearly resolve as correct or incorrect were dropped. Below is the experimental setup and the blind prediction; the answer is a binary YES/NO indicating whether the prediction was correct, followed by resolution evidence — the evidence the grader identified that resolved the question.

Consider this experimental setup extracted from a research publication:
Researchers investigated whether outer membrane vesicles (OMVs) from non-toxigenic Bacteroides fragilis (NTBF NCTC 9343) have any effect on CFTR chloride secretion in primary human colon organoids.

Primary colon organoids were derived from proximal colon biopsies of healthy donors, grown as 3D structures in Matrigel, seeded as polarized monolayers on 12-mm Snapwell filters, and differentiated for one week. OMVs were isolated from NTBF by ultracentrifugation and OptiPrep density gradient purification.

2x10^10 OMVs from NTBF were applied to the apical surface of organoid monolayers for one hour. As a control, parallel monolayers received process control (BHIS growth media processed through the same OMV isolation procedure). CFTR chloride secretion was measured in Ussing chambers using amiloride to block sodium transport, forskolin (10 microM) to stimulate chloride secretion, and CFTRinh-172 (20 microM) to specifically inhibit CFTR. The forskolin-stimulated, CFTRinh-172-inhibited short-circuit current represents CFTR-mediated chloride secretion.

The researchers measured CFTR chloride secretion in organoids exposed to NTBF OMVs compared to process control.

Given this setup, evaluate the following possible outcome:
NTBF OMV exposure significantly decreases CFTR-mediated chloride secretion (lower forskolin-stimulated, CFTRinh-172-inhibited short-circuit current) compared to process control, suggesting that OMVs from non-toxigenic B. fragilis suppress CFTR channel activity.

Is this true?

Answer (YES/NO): NO